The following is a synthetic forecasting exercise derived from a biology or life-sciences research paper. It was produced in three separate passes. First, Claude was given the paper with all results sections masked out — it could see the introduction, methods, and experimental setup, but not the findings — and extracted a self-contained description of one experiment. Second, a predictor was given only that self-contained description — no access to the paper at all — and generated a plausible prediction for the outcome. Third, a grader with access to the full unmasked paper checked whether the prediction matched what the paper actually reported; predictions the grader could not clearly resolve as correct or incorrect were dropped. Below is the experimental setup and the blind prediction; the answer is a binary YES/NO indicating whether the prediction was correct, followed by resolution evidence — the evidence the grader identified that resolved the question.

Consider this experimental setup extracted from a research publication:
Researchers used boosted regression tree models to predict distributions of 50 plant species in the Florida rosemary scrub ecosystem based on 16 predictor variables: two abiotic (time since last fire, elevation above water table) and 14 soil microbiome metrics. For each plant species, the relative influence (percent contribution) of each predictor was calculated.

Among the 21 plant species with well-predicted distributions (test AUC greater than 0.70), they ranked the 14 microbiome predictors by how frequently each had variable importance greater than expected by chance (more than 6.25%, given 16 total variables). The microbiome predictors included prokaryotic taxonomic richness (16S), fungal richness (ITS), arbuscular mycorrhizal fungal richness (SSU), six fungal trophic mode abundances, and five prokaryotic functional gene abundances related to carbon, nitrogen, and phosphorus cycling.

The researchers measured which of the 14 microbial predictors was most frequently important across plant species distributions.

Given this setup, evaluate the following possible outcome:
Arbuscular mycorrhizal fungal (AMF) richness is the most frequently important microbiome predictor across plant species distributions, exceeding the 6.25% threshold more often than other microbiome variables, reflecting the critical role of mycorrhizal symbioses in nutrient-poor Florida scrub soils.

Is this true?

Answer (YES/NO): NO